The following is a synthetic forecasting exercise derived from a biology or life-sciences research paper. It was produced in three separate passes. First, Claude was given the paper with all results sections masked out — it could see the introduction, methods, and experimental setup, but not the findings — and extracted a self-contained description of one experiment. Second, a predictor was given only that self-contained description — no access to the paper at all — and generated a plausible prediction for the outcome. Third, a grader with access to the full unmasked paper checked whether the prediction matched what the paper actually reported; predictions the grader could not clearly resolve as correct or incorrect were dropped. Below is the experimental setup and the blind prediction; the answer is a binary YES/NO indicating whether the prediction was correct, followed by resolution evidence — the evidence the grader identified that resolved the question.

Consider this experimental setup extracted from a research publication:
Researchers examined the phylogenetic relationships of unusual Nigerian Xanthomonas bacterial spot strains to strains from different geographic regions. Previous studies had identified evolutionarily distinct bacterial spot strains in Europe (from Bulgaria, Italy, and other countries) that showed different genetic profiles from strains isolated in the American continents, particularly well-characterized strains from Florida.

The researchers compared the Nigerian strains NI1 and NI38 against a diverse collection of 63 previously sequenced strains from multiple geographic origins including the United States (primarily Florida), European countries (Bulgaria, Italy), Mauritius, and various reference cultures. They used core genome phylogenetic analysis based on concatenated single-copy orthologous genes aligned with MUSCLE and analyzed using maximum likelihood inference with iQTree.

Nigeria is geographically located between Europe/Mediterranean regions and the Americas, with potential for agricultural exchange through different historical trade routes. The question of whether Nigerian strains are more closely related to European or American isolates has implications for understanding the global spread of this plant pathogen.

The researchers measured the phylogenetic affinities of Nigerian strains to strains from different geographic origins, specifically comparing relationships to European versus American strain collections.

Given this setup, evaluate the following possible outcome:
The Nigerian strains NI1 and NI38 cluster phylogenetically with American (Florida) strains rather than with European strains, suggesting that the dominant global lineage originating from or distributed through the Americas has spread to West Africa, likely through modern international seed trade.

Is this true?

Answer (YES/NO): NO